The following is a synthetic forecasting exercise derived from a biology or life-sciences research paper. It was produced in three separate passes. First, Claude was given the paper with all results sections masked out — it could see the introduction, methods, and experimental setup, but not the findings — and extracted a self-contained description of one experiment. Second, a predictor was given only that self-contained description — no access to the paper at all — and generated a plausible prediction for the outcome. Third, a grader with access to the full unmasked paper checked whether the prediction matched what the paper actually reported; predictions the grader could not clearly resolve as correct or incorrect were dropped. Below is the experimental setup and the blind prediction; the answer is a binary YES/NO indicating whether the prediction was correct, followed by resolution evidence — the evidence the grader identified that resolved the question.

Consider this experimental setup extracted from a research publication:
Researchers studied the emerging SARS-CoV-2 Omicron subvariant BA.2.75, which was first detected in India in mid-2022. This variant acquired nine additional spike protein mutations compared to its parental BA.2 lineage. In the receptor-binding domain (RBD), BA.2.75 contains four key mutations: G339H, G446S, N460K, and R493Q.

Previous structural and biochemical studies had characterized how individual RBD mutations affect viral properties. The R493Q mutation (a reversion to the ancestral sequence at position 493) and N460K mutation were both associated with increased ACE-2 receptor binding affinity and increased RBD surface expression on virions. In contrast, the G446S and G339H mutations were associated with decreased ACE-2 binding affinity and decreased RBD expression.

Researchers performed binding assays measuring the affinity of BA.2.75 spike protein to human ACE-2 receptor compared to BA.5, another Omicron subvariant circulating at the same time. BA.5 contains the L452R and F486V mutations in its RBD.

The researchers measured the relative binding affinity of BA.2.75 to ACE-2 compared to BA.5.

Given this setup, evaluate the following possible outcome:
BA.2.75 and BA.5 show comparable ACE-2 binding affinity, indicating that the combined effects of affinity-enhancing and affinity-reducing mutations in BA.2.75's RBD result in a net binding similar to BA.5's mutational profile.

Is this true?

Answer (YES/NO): NO